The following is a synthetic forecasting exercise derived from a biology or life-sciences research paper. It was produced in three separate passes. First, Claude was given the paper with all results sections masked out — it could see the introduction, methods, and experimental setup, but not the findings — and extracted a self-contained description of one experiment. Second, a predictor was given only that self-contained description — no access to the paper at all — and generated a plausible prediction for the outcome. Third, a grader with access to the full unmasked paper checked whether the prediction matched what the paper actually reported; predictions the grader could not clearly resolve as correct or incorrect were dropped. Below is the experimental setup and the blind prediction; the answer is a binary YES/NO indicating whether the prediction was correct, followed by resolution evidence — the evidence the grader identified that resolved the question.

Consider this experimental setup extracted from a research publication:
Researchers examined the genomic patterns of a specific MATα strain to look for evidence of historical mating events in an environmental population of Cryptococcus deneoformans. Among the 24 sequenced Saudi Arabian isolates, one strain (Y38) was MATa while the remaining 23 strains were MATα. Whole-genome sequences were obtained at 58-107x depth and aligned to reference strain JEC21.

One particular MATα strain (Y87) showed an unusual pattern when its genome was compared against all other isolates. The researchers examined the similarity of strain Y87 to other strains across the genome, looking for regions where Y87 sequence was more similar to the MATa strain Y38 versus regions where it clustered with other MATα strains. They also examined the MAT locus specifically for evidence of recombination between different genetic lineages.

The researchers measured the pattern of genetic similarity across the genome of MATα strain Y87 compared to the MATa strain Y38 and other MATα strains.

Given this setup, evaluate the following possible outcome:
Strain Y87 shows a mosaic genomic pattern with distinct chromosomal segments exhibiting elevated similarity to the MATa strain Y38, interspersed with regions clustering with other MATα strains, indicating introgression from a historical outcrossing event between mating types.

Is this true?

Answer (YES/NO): YES